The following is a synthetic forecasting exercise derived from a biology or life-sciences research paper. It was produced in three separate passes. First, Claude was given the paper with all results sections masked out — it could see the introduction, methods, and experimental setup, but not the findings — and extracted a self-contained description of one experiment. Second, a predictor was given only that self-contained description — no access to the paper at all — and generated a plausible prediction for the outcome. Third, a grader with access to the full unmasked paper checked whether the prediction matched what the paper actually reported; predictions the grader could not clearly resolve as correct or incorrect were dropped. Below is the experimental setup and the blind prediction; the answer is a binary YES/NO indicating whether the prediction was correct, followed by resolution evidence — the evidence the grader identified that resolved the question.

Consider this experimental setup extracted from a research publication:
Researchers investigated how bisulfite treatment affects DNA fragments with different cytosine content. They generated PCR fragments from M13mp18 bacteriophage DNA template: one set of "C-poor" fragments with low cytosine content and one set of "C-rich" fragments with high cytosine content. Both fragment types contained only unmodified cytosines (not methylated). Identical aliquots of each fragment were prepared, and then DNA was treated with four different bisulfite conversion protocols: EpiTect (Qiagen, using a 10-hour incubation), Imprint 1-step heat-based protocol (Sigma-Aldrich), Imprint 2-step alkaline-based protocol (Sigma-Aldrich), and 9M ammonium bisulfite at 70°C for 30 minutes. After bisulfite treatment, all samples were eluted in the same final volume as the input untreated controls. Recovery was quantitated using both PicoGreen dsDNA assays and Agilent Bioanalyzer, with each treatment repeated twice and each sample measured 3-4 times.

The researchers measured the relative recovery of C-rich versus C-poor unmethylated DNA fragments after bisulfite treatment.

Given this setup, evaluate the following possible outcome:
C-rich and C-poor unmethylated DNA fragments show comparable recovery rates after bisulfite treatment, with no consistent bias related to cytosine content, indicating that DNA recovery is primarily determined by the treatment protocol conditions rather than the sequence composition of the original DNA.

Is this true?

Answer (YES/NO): NO